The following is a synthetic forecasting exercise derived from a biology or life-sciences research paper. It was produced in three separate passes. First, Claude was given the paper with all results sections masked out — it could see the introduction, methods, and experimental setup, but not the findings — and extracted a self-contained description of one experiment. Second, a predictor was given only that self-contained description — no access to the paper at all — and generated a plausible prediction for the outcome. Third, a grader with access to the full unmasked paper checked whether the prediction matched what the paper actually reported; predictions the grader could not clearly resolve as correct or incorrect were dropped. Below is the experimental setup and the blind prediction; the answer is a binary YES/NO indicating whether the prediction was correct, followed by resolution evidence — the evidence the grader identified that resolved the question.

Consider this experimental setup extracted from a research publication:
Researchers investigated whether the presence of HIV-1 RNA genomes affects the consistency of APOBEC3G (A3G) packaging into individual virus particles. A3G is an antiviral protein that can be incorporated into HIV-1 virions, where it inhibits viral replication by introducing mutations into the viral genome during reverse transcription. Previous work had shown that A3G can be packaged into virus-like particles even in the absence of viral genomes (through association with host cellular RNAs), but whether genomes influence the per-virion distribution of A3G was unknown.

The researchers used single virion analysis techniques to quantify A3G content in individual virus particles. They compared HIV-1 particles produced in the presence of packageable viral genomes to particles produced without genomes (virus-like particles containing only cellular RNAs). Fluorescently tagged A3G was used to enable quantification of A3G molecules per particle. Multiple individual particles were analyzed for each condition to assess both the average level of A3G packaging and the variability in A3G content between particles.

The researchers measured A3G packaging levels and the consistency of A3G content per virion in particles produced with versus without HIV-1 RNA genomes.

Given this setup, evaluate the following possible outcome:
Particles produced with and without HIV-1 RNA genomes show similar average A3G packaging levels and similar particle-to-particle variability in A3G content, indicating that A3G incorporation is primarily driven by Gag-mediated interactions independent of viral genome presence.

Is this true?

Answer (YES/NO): NO